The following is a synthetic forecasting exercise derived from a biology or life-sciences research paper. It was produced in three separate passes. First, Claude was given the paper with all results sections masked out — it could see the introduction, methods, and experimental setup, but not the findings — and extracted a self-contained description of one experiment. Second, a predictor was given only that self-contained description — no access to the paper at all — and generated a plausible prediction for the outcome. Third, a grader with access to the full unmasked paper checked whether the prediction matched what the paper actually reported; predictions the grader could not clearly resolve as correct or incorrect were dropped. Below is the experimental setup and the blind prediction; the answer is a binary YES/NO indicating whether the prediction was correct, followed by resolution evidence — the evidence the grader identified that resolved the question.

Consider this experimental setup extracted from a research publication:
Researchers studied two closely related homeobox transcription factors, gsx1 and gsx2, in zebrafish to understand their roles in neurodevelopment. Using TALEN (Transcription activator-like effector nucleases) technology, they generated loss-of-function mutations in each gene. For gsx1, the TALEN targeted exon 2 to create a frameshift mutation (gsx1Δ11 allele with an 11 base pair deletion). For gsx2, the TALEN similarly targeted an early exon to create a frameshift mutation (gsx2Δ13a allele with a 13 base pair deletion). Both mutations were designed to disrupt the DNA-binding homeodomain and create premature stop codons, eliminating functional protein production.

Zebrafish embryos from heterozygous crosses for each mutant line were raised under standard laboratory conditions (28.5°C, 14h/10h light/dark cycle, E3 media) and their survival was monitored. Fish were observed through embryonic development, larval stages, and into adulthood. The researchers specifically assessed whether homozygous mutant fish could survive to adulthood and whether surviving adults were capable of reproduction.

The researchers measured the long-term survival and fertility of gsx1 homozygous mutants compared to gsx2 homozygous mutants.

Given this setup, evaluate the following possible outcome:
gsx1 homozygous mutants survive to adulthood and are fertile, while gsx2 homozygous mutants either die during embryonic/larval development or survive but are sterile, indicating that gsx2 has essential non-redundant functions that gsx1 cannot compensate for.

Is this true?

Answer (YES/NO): YES